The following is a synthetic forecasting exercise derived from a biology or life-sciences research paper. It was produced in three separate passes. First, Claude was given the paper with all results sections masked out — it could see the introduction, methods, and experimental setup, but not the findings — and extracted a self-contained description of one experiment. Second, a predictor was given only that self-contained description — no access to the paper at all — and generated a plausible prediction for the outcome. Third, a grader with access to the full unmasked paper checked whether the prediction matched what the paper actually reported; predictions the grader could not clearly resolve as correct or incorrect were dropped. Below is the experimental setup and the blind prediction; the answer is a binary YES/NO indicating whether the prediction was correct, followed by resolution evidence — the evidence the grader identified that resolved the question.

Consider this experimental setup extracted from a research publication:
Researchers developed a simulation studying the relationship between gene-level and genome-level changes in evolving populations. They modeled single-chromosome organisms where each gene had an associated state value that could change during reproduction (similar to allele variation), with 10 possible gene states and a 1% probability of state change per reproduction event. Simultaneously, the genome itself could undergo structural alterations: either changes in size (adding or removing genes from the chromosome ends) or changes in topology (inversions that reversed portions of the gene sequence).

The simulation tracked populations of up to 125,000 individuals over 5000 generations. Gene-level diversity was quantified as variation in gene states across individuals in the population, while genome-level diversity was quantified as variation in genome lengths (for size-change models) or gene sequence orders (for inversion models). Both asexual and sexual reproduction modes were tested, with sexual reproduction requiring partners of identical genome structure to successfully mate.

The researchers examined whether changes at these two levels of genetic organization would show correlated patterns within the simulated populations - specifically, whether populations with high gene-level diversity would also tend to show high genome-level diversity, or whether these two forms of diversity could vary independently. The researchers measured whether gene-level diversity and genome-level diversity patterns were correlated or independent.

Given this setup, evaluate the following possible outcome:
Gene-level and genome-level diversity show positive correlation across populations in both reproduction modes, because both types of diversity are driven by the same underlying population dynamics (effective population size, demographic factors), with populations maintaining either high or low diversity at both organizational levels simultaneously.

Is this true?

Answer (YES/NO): NO